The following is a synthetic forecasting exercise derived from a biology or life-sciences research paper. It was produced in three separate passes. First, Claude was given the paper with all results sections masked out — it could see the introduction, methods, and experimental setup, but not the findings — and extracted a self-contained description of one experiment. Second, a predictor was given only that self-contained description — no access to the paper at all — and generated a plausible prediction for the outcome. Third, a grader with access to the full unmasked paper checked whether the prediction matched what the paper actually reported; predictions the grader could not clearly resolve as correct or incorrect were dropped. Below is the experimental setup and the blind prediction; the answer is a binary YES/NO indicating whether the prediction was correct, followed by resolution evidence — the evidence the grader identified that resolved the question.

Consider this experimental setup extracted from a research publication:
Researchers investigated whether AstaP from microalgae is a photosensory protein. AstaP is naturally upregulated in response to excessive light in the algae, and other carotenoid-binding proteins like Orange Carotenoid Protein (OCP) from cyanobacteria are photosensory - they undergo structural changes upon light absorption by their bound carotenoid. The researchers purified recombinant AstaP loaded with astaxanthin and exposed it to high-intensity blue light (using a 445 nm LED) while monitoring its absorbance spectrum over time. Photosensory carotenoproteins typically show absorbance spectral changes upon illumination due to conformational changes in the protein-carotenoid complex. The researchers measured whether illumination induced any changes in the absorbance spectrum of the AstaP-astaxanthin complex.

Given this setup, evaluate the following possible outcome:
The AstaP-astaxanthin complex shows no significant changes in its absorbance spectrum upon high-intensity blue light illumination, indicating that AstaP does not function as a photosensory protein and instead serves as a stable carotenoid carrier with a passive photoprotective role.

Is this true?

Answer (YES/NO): YES